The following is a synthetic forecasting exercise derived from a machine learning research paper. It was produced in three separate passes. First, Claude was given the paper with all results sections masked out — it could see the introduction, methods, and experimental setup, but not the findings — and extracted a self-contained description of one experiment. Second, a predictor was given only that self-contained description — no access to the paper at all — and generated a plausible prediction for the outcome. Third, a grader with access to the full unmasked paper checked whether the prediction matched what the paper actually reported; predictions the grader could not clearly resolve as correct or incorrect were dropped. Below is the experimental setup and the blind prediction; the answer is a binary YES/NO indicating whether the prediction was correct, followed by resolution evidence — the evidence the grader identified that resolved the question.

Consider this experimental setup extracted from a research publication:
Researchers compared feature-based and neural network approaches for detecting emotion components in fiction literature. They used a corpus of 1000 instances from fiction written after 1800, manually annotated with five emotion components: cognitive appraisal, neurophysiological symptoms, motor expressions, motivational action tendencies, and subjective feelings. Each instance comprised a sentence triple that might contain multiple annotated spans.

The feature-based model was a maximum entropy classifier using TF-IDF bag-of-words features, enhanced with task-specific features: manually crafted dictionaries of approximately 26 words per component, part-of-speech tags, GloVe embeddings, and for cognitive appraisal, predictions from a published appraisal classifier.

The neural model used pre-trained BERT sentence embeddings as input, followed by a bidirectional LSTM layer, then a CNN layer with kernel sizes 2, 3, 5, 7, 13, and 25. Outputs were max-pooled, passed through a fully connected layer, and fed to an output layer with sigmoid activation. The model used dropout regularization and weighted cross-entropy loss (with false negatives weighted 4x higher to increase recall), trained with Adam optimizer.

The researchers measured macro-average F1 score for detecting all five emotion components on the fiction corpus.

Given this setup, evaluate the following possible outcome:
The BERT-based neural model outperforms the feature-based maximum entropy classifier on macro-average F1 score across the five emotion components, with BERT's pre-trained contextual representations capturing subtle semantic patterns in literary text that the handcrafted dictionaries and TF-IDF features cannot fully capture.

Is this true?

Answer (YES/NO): NO